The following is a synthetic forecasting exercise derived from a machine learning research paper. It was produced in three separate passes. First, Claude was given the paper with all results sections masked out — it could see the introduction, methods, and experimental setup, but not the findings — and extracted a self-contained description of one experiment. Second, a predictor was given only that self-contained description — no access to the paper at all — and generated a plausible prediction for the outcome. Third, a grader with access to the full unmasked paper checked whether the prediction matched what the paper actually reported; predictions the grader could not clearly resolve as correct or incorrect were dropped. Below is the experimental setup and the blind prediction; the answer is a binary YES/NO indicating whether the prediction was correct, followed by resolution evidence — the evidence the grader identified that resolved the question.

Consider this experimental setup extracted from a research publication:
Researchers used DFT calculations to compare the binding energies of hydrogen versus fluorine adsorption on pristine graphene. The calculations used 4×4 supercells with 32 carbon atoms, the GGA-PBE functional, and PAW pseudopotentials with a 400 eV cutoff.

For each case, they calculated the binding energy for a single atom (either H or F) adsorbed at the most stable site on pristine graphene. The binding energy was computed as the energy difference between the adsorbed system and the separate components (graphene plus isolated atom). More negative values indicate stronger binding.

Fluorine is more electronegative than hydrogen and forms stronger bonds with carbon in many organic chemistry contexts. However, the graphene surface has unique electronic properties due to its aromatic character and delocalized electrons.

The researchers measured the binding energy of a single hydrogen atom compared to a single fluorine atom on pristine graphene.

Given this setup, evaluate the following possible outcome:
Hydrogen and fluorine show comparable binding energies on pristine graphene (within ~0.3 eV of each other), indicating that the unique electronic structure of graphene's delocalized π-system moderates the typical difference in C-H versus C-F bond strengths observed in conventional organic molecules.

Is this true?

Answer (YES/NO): NO